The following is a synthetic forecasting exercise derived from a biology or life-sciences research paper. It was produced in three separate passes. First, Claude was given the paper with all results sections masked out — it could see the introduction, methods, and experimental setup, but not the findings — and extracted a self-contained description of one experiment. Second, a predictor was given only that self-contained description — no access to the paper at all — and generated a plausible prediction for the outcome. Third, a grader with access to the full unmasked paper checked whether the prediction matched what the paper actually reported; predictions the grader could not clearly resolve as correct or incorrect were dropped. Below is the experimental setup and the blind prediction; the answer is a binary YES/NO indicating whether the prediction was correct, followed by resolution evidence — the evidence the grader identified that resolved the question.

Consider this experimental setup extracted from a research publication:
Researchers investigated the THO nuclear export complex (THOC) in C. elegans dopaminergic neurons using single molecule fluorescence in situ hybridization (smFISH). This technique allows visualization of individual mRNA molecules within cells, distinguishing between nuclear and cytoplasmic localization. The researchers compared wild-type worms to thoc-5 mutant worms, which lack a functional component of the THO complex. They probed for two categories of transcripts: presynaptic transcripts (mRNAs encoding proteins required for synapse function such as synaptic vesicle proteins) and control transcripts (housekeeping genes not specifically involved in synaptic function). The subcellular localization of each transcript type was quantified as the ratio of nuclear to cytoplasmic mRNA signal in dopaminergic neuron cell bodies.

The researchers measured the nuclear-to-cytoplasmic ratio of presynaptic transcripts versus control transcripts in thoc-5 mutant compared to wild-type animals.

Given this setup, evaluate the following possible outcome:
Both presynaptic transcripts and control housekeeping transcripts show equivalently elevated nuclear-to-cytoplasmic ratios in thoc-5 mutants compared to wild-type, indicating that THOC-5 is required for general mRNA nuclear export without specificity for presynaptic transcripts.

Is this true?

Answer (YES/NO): NO